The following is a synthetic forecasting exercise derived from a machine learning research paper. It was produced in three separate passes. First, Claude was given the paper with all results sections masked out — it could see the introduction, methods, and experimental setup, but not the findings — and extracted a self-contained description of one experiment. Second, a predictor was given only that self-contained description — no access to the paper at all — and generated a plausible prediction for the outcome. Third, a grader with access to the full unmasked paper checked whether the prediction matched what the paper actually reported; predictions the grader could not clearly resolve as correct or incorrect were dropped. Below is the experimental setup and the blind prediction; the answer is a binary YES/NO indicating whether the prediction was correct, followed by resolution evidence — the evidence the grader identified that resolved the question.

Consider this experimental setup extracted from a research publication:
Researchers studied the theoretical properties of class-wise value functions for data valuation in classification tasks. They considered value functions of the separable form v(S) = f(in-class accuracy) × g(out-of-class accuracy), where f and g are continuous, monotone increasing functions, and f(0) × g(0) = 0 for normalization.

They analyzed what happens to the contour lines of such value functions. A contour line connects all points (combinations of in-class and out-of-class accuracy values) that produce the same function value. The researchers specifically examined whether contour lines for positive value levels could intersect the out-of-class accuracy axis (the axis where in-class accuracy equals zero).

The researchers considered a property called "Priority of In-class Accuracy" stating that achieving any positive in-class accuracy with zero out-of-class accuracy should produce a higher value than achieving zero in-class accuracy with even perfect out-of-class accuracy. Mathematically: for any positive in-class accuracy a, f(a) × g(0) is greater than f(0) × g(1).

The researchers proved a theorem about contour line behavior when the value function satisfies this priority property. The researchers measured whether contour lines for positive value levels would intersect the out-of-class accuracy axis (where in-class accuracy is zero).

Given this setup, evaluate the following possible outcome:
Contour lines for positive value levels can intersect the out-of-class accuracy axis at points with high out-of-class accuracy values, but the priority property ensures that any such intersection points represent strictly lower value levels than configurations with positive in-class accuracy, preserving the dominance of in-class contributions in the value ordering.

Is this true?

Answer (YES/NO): NO